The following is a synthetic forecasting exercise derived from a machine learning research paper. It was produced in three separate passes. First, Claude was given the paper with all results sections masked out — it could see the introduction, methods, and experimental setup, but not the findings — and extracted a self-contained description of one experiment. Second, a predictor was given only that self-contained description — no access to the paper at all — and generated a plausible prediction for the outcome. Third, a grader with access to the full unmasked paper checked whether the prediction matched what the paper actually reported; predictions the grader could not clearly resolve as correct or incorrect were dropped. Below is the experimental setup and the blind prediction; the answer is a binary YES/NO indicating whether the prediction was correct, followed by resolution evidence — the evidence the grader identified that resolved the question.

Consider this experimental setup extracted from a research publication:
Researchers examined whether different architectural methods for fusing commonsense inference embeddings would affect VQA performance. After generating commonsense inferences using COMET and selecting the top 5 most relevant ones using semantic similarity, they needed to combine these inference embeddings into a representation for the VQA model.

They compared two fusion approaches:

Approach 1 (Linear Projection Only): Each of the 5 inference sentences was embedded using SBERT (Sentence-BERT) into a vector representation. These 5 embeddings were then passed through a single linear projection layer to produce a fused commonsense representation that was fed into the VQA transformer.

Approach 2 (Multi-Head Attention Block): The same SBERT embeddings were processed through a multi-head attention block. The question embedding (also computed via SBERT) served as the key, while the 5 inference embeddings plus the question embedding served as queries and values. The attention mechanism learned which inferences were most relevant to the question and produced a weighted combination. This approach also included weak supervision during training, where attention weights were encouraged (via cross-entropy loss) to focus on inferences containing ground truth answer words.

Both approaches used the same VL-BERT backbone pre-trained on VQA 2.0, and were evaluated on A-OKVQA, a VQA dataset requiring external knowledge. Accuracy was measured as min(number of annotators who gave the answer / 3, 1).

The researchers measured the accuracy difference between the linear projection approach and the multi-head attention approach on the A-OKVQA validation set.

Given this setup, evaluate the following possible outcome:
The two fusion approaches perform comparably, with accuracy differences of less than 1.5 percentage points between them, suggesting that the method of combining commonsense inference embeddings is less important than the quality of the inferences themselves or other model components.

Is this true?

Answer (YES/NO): YES